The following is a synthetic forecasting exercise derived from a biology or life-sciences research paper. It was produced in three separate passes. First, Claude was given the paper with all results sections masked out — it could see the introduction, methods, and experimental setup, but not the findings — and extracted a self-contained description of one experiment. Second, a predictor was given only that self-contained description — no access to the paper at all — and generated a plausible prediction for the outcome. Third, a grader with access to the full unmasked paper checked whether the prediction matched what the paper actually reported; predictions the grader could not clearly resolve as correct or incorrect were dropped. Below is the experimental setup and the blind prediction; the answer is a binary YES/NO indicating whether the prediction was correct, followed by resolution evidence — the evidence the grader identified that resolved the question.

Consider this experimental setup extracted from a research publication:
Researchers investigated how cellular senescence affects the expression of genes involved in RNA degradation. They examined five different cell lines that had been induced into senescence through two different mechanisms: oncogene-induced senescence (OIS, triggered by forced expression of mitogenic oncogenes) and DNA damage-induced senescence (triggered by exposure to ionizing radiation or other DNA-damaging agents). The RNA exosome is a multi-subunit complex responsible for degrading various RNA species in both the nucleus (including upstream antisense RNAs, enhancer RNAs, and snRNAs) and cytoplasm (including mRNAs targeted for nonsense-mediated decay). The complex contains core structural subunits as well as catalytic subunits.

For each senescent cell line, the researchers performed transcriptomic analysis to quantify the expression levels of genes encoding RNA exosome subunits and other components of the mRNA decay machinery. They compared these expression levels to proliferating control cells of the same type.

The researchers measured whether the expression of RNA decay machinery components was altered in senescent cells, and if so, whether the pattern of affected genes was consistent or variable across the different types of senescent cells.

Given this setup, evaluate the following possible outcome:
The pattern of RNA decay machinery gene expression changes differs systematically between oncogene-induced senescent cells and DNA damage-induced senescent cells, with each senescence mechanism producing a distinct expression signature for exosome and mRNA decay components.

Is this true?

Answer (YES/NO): NO